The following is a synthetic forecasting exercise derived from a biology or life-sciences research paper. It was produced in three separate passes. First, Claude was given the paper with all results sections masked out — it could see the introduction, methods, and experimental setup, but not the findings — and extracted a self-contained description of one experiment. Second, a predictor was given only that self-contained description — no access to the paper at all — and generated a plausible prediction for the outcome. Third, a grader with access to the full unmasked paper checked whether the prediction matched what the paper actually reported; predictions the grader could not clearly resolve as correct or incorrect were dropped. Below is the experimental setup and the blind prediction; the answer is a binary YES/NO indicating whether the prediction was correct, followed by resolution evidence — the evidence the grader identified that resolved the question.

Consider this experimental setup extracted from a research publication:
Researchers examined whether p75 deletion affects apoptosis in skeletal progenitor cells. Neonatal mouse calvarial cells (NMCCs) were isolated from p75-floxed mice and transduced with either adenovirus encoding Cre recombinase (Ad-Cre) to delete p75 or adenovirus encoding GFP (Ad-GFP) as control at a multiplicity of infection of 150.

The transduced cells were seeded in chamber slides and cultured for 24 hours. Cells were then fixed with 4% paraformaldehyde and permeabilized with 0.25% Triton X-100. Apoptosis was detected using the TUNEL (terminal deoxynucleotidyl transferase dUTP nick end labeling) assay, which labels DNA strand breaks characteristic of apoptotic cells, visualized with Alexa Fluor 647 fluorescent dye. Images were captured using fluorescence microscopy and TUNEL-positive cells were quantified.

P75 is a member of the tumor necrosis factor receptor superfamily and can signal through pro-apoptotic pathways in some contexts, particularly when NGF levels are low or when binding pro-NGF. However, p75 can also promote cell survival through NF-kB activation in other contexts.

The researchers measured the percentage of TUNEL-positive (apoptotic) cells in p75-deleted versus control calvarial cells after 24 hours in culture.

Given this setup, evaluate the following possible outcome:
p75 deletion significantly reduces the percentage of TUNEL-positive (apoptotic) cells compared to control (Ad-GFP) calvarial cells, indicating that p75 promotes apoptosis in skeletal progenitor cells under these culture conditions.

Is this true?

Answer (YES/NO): NO